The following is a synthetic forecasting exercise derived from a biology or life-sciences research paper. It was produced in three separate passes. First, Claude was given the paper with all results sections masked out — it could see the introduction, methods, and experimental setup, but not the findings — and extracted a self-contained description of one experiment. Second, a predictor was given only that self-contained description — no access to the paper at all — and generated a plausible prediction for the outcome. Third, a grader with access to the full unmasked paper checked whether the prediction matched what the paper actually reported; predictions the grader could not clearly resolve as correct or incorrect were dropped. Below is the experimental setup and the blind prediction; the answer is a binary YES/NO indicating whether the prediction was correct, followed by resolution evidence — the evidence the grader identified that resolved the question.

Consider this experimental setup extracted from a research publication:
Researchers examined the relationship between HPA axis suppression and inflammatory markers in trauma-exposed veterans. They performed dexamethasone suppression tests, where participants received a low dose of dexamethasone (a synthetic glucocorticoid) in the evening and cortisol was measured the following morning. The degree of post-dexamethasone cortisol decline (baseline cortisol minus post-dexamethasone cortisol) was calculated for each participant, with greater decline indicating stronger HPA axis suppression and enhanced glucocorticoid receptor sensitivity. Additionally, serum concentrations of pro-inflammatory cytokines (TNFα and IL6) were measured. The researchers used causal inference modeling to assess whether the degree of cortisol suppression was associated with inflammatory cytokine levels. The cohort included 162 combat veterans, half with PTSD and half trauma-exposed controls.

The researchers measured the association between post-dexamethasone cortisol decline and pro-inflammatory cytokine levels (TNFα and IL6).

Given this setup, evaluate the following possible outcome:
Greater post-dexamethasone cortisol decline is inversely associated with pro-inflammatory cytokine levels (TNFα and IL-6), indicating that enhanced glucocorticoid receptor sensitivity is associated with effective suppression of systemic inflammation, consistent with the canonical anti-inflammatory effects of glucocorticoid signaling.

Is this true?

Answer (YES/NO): NO